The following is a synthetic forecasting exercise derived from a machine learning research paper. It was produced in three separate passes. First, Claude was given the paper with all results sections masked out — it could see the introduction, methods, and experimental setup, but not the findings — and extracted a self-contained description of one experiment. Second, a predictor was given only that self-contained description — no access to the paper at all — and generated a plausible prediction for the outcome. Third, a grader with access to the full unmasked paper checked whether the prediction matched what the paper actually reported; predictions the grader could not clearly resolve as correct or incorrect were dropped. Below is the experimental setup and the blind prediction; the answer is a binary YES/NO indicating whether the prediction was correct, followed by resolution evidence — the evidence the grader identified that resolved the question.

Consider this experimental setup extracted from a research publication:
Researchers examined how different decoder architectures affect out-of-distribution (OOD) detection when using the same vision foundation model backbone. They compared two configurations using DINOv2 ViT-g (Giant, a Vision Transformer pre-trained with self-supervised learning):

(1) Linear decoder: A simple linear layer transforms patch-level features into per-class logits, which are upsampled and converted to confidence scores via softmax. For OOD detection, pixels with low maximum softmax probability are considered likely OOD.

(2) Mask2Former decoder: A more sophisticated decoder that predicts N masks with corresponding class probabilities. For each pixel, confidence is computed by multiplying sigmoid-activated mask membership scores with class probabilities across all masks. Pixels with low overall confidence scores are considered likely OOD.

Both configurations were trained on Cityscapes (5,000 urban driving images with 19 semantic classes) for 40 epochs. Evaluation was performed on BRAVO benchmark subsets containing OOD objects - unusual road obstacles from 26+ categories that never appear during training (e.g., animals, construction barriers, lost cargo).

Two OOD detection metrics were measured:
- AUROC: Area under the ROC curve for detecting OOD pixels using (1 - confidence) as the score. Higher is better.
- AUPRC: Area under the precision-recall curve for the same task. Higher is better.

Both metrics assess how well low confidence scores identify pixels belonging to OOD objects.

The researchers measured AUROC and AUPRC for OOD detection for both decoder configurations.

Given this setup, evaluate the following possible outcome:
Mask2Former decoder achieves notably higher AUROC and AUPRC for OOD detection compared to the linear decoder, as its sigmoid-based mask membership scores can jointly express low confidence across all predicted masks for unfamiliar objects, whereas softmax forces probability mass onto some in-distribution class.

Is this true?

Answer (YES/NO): YES